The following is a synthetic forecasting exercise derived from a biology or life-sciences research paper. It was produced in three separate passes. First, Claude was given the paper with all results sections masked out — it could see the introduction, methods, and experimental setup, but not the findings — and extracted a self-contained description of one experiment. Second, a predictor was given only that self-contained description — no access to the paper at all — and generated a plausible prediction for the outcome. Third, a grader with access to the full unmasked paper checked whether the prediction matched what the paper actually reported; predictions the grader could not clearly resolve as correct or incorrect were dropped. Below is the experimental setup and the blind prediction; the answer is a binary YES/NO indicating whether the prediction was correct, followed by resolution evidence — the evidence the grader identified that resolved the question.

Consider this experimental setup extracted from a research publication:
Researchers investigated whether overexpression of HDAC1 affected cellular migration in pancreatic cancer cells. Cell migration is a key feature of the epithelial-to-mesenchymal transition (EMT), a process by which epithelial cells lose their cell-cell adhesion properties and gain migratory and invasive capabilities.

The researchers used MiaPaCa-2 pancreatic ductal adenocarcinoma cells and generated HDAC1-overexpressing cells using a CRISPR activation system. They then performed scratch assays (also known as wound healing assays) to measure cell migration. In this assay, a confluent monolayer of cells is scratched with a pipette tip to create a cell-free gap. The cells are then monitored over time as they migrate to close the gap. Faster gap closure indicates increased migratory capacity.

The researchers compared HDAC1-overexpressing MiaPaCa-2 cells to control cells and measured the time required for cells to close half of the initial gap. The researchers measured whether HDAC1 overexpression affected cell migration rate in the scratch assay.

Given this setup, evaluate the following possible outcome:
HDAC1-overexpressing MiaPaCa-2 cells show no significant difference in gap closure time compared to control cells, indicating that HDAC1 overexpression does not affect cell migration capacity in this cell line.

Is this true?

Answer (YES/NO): NO